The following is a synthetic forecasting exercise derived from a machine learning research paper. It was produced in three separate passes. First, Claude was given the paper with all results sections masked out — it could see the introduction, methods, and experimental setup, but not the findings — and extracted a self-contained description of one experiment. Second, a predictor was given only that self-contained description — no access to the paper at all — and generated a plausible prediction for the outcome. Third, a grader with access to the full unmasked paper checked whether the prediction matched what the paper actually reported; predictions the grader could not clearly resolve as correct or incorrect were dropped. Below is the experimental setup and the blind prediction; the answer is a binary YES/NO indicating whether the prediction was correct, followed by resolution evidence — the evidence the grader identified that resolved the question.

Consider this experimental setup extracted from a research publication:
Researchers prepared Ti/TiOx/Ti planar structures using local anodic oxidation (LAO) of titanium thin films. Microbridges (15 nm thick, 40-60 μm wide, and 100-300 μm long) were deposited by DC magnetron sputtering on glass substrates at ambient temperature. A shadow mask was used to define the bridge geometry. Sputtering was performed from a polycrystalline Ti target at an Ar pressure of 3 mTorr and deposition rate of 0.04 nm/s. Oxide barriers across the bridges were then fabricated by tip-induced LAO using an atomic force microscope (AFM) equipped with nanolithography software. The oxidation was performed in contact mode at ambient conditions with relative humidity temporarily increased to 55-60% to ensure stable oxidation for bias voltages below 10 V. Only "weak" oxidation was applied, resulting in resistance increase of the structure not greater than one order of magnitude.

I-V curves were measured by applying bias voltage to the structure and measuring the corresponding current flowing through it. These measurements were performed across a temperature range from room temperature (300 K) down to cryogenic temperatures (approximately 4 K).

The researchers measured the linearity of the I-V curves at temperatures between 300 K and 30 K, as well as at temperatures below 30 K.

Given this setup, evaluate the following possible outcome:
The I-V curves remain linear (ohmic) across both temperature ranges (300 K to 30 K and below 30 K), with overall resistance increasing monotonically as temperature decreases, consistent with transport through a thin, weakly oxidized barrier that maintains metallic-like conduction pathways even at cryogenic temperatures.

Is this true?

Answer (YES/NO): NO